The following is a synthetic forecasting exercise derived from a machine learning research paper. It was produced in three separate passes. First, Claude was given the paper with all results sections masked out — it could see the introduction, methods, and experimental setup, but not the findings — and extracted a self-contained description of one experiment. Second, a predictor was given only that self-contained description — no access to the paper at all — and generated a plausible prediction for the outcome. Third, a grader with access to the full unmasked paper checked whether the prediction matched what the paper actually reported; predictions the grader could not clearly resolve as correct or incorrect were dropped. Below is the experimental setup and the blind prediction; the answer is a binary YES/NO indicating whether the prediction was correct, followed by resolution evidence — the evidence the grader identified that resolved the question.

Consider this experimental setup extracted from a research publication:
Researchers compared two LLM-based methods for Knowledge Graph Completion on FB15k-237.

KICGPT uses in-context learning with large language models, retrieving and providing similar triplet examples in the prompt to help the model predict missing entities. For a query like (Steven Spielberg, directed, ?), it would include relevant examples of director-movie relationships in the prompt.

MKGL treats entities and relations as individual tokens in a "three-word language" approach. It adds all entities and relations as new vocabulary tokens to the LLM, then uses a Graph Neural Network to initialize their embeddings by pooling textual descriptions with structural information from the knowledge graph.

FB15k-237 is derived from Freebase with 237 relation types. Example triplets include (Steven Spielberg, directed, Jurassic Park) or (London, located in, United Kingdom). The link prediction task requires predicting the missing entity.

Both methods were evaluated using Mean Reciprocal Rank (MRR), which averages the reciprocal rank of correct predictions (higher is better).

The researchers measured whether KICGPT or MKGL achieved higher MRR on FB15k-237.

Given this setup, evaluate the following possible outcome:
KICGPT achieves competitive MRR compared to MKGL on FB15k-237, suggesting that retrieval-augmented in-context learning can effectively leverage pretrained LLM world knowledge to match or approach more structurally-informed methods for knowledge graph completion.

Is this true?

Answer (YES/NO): YES